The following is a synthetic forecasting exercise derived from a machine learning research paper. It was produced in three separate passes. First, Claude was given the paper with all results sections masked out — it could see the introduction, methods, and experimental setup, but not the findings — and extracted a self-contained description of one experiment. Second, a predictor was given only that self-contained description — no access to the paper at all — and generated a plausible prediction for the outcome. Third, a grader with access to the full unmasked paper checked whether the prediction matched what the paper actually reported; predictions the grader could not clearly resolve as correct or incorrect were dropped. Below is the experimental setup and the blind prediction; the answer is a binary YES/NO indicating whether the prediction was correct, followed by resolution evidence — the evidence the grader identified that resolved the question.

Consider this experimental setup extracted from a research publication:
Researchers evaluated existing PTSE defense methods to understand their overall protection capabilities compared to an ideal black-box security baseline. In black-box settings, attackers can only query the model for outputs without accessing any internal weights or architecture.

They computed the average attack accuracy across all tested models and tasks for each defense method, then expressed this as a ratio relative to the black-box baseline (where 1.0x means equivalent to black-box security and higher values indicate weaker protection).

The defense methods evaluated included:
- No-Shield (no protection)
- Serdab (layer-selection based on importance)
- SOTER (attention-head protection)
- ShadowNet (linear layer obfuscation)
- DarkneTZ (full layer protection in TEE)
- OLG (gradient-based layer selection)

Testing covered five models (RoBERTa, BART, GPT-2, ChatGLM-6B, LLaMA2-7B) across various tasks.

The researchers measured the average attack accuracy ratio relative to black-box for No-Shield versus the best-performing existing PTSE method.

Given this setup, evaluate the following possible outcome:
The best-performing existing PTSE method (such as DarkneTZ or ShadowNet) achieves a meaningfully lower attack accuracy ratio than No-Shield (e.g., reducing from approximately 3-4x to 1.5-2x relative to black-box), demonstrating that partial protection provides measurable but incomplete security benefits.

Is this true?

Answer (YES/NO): NO